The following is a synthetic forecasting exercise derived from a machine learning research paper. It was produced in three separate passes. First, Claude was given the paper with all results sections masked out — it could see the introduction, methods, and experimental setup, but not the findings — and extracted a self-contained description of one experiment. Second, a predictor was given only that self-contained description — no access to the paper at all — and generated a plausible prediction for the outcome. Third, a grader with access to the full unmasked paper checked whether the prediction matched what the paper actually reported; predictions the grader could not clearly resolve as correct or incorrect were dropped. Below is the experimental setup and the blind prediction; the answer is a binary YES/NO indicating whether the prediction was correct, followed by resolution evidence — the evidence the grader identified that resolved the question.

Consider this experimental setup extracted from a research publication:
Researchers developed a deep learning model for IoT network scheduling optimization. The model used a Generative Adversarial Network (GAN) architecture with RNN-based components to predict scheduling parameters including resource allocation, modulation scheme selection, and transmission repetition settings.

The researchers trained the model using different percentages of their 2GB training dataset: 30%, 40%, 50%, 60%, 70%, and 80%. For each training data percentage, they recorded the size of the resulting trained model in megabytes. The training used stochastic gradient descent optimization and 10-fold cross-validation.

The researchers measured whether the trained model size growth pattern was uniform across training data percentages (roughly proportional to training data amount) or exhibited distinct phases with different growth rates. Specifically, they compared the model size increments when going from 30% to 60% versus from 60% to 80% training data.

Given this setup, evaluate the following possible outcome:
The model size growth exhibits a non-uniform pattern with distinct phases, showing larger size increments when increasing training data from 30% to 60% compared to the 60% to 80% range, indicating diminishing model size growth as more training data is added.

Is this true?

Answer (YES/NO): NO